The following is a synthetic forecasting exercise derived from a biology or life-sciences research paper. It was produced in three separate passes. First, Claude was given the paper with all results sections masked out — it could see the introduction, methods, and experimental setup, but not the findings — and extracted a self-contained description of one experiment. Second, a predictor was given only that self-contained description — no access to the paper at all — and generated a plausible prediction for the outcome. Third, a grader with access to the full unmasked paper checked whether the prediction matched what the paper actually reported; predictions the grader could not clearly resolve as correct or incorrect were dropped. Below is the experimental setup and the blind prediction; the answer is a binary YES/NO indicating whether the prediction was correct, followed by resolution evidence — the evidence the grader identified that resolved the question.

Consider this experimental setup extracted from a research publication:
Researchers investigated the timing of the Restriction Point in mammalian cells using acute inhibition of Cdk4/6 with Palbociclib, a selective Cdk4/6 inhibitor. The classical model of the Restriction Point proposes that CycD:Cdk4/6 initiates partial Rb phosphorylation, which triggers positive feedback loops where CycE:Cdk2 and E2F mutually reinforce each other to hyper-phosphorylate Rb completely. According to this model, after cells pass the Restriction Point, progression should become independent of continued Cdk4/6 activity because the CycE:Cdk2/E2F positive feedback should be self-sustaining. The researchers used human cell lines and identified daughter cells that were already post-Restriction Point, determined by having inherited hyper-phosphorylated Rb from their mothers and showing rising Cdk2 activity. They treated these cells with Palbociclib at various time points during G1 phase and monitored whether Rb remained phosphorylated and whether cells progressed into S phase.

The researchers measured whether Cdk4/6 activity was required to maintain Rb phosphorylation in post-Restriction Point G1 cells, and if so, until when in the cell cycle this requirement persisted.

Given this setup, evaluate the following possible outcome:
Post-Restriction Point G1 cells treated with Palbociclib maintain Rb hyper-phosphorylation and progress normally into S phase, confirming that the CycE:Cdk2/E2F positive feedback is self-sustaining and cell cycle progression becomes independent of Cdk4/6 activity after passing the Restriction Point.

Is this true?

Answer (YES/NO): NO